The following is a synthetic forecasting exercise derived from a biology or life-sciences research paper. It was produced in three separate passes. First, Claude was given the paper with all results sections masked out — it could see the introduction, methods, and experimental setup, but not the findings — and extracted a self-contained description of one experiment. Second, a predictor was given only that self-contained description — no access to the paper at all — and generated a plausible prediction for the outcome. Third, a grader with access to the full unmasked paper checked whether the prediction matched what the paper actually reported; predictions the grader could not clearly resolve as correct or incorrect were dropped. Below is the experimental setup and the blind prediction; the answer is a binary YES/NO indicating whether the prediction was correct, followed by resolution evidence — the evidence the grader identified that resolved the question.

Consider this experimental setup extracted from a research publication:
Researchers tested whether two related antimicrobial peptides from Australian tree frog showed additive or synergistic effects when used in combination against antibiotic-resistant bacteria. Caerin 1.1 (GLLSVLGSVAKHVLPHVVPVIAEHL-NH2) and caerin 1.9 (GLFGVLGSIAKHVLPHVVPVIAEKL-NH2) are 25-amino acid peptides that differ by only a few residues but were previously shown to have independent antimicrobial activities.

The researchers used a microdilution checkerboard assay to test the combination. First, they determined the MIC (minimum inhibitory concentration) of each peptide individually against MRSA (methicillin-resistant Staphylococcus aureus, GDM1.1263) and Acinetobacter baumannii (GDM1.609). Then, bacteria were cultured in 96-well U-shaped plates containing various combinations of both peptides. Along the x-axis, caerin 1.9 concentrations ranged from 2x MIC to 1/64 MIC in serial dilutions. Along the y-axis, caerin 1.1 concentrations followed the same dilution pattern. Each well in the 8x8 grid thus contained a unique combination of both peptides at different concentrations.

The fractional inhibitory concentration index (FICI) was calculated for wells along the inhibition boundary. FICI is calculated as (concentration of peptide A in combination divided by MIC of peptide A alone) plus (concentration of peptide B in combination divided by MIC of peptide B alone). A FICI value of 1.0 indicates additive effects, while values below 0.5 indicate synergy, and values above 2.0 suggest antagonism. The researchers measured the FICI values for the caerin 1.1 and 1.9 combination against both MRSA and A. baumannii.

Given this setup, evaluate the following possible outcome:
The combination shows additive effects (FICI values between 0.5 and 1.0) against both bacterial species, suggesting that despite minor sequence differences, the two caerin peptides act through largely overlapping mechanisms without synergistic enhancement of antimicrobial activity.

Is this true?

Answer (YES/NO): YES